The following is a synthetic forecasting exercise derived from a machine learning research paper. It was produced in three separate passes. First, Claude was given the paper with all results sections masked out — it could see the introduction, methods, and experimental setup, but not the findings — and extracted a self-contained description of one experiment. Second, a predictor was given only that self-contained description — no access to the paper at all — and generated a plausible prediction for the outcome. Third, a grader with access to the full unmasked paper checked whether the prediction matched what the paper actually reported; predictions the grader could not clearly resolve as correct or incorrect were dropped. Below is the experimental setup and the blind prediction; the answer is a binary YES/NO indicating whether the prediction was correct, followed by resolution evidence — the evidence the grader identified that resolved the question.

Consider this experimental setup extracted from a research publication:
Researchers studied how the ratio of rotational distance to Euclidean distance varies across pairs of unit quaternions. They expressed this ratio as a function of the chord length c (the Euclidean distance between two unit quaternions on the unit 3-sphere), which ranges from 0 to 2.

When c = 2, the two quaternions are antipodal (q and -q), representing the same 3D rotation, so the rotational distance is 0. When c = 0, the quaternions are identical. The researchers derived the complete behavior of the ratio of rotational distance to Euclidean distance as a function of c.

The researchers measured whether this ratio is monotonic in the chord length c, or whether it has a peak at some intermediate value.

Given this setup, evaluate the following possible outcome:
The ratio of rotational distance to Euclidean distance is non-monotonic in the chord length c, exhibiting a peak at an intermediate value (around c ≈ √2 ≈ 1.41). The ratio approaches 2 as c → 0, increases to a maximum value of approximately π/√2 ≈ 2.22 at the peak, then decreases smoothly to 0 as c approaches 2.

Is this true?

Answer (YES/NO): YES